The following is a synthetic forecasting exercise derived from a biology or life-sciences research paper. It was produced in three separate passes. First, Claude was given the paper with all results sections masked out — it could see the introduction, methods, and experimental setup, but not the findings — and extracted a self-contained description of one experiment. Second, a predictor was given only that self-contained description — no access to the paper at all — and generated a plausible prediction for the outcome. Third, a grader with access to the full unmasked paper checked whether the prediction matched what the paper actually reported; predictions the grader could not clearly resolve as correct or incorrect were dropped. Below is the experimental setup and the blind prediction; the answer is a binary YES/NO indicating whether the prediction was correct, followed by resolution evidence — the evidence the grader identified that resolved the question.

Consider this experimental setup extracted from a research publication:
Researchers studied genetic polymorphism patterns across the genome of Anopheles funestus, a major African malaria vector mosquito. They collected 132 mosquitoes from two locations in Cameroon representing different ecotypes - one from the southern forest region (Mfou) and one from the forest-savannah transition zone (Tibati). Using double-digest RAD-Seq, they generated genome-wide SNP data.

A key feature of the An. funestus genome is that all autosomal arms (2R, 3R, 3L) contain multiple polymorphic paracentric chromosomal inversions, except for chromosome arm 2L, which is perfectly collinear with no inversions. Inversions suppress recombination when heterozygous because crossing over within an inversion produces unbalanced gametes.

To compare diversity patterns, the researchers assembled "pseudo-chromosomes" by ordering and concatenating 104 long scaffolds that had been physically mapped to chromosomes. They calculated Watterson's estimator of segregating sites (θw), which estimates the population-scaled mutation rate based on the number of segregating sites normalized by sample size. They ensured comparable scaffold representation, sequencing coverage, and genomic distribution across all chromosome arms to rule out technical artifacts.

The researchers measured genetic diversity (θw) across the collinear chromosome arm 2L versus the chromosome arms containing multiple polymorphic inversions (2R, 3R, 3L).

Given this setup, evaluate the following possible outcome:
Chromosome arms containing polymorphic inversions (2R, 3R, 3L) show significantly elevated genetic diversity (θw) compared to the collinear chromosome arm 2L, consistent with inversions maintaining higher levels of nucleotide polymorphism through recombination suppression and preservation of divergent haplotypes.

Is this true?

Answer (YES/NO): NO